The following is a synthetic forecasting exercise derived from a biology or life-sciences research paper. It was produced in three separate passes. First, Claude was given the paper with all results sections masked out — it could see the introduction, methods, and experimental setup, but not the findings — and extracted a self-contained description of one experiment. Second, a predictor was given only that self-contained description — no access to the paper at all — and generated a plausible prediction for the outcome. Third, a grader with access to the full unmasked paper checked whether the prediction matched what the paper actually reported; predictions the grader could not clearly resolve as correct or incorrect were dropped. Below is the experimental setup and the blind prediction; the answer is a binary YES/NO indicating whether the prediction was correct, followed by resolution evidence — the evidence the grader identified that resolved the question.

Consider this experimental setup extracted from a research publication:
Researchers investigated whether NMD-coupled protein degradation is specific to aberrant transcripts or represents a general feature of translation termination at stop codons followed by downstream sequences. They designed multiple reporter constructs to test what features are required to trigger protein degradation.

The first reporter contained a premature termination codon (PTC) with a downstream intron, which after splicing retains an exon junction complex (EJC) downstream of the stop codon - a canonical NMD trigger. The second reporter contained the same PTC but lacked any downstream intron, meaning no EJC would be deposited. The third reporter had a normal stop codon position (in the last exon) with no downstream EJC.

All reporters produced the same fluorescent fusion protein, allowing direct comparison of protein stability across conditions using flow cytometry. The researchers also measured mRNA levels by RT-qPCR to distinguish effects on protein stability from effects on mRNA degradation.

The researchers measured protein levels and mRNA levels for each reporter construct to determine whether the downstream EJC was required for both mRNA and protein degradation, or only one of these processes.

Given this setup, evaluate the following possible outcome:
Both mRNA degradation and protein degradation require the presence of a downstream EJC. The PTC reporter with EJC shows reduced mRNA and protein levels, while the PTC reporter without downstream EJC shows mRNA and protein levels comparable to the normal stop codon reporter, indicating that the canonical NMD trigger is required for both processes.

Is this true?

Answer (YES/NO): YES